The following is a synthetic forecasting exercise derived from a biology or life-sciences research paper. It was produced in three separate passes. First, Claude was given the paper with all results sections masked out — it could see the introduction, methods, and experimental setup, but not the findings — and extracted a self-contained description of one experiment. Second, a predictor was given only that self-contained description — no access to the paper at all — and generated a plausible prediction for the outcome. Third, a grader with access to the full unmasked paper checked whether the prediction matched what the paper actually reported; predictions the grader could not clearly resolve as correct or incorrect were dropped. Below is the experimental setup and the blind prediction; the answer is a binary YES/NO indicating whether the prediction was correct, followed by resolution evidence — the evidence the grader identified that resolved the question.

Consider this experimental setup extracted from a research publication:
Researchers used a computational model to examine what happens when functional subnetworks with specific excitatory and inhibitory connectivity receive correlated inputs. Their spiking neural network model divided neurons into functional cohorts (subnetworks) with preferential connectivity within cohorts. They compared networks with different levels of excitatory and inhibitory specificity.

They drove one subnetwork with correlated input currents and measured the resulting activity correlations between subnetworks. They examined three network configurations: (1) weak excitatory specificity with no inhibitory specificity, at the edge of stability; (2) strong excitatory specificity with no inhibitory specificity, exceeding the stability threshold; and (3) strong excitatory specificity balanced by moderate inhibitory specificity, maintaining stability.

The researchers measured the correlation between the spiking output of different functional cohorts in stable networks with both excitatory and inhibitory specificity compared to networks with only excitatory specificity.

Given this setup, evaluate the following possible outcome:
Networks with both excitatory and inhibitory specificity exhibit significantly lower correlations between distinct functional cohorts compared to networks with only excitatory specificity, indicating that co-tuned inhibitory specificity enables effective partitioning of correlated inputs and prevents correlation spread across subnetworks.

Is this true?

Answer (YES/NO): YES